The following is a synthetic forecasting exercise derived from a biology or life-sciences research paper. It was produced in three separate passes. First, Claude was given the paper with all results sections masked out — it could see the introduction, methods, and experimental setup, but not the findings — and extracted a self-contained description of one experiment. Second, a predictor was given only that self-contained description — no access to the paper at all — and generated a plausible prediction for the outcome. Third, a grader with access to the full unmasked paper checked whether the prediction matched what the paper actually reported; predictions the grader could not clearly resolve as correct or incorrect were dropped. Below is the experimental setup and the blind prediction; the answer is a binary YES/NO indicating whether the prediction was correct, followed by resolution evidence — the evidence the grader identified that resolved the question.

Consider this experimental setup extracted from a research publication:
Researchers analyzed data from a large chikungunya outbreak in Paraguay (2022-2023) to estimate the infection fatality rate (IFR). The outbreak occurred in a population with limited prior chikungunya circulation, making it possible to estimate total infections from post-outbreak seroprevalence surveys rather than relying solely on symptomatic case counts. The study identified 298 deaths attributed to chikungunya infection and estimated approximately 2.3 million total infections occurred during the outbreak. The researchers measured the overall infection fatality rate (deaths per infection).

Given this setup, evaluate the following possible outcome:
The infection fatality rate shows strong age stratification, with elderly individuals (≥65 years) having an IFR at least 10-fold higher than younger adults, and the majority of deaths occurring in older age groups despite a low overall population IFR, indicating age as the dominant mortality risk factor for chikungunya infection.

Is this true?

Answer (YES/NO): NO